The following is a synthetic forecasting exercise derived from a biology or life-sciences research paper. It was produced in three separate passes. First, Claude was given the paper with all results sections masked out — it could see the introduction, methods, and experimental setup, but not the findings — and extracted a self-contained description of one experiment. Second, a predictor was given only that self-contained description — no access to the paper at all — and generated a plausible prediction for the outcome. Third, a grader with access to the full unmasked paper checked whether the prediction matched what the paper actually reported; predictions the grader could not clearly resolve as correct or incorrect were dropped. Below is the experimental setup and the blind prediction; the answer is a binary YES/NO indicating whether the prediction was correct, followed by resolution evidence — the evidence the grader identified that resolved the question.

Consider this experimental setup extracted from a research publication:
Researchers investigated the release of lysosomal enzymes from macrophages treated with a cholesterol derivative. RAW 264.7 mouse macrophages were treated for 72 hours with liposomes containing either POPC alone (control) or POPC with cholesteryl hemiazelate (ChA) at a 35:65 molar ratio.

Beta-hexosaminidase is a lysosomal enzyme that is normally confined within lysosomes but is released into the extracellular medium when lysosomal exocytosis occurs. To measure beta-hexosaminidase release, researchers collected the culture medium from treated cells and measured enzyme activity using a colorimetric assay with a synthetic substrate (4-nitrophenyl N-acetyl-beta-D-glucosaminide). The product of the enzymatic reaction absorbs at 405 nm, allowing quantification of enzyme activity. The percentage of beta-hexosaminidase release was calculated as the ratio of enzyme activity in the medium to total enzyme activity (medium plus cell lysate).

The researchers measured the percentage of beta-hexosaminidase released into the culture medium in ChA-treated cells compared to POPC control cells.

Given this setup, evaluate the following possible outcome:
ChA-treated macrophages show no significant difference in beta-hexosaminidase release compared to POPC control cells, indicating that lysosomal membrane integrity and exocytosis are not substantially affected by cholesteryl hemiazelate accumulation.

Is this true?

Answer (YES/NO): NO